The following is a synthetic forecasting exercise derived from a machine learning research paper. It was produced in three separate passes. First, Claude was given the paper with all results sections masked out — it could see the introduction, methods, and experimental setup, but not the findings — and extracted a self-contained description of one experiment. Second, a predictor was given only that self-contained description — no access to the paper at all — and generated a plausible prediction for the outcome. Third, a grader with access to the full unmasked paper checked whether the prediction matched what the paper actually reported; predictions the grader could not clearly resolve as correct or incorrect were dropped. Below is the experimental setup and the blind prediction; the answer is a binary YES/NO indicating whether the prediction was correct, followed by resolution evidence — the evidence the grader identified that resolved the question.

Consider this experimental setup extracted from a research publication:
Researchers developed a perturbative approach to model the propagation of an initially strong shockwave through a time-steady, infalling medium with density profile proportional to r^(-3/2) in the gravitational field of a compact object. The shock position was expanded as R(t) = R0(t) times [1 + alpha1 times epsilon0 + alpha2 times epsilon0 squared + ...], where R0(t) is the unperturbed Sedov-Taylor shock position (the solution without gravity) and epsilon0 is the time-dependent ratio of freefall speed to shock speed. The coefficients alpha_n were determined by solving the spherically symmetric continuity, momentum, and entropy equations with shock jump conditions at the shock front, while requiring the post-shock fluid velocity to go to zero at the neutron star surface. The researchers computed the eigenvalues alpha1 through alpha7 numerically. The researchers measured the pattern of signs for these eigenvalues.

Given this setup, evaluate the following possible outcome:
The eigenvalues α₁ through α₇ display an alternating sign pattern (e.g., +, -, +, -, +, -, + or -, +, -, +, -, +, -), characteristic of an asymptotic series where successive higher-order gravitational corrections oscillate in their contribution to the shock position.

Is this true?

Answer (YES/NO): NO